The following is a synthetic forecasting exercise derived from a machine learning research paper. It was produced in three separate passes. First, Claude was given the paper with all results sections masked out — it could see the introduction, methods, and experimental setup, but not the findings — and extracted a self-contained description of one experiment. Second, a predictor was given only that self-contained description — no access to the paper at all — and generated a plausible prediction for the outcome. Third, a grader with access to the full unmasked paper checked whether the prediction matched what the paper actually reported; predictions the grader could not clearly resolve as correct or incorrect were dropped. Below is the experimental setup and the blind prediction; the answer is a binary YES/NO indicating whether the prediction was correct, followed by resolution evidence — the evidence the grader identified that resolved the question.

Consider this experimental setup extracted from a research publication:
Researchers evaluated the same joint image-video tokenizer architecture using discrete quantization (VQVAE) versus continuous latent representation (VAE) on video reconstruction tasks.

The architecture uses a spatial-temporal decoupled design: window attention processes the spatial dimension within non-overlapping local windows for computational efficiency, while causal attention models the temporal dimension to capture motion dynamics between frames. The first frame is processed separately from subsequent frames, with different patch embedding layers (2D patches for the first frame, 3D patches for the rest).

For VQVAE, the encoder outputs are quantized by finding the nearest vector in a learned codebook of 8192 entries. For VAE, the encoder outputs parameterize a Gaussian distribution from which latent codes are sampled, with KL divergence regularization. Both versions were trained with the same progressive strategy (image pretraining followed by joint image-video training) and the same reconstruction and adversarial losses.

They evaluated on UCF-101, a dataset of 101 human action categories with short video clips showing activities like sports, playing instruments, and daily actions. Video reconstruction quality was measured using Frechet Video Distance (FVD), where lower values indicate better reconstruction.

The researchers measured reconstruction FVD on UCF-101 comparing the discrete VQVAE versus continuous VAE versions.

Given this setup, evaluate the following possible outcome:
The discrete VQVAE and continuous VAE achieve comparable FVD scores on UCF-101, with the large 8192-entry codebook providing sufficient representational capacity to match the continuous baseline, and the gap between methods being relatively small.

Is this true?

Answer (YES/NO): NO